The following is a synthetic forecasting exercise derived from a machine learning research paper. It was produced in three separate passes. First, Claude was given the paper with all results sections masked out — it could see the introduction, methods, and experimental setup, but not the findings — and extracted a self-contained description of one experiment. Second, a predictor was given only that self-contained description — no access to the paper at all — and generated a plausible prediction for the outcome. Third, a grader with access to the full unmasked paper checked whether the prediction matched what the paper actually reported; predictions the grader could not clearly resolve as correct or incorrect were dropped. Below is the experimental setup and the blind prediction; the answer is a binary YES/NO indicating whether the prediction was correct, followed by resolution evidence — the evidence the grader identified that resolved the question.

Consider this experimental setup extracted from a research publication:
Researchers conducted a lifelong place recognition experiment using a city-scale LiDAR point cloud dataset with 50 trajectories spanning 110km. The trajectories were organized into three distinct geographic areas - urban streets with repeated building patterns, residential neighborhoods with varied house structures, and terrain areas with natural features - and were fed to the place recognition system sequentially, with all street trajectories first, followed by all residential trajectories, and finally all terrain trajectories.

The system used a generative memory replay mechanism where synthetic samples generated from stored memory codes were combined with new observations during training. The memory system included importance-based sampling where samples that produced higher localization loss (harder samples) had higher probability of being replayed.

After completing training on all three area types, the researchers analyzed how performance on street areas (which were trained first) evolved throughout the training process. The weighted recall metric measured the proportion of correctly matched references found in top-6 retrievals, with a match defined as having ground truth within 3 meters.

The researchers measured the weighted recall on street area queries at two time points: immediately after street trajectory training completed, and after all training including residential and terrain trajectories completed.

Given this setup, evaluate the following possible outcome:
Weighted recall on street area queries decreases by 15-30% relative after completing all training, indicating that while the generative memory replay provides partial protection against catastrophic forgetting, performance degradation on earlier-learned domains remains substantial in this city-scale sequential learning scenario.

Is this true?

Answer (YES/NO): NO